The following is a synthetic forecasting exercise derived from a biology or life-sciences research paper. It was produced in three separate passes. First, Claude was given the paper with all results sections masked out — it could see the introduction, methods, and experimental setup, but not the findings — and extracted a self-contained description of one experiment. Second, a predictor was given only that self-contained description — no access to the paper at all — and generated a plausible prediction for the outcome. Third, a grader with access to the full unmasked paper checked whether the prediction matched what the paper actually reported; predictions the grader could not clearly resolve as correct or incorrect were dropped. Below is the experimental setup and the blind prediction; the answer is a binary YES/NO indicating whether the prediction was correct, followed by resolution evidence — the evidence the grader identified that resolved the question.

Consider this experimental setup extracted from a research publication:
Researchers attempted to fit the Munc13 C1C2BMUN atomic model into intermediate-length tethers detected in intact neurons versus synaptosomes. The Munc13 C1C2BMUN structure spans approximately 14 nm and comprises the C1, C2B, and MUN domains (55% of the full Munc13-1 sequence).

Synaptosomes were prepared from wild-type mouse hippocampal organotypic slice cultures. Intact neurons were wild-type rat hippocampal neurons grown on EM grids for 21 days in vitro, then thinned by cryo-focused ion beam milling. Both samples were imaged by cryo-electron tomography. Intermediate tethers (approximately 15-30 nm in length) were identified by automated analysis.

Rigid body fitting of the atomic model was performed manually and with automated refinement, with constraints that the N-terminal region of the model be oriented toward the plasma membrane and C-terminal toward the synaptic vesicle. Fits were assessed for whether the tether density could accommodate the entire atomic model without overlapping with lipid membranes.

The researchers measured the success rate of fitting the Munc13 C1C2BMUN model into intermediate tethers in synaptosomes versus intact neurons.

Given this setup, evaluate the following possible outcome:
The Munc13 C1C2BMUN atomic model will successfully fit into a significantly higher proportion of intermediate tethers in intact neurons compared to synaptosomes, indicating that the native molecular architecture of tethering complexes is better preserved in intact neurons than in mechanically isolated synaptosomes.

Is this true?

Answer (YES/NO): NO